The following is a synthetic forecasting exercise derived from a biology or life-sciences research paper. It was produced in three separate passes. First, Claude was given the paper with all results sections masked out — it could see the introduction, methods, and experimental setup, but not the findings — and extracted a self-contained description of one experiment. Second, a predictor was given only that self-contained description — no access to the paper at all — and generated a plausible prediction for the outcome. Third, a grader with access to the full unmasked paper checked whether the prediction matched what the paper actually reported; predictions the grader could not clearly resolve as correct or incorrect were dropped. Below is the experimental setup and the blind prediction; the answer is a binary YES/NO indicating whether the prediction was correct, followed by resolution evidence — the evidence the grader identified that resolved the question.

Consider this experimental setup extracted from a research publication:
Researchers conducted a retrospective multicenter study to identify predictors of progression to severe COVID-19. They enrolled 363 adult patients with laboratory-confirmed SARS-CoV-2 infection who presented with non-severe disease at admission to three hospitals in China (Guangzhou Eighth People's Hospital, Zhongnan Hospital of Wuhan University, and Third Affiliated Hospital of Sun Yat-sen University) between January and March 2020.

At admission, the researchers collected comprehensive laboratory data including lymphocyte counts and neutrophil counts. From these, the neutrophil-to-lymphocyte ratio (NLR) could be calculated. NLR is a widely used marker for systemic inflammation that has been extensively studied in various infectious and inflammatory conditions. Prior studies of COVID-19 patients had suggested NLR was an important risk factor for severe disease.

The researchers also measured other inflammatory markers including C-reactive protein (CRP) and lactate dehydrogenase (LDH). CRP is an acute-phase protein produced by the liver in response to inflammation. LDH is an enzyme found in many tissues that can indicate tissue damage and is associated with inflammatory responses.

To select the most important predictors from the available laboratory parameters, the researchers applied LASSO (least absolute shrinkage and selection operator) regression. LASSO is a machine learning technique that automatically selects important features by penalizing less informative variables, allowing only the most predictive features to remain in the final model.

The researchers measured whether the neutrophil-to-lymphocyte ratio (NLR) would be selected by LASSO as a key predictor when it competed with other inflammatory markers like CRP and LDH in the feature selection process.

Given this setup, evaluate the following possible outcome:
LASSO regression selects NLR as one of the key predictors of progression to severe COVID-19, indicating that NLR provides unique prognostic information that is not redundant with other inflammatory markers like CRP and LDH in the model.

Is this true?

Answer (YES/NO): NO